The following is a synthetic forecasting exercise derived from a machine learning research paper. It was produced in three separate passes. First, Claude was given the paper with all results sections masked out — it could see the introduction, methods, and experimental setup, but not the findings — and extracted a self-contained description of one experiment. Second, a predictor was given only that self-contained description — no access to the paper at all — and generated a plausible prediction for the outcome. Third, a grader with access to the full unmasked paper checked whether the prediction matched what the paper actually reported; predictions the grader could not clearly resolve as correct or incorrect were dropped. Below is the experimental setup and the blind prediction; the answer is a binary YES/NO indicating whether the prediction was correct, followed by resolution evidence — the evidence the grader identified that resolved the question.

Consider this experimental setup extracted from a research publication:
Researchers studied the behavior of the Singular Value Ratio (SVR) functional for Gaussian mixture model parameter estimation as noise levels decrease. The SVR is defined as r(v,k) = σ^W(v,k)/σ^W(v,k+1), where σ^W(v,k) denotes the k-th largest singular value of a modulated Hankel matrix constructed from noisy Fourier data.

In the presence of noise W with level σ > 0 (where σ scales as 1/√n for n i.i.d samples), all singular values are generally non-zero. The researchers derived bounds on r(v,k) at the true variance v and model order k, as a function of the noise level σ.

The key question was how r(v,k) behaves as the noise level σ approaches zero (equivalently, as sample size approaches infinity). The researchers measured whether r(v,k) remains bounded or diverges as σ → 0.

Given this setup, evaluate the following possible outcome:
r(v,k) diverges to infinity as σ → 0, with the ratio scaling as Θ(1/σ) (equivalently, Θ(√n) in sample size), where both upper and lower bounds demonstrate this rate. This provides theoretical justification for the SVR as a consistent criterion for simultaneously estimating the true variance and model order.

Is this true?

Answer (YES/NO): NO